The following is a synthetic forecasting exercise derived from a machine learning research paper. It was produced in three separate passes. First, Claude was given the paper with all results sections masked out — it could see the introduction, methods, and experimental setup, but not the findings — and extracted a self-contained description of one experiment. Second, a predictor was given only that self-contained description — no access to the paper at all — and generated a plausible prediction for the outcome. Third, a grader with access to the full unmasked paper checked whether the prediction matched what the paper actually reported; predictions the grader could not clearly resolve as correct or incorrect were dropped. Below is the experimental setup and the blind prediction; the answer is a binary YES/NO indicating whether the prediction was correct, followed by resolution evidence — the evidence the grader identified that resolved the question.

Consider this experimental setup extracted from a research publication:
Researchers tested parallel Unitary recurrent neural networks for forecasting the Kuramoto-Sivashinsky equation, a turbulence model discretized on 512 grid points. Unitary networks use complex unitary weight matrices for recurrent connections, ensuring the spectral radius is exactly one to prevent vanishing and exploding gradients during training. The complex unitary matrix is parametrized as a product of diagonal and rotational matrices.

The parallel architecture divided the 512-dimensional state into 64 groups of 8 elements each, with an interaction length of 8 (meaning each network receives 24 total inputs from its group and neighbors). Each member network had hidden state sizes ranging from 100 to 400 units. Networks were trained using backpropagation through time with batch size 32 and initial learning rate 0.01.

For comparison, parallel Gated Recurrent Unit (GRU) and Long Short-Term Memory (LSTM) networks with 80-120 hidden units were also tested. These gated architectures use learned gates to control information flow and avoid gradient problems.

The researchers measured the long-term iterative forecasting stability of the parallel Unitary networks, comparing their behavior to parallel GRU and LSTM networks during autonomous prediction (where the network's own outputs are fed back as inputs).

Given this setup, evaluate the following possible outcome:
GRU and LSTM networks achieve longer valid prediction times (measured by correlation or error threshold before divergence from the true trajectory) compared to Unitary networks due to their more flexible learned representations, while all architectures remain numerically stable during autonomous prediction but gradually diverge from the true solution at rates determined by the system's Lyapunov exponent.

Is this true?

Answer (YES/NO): NO